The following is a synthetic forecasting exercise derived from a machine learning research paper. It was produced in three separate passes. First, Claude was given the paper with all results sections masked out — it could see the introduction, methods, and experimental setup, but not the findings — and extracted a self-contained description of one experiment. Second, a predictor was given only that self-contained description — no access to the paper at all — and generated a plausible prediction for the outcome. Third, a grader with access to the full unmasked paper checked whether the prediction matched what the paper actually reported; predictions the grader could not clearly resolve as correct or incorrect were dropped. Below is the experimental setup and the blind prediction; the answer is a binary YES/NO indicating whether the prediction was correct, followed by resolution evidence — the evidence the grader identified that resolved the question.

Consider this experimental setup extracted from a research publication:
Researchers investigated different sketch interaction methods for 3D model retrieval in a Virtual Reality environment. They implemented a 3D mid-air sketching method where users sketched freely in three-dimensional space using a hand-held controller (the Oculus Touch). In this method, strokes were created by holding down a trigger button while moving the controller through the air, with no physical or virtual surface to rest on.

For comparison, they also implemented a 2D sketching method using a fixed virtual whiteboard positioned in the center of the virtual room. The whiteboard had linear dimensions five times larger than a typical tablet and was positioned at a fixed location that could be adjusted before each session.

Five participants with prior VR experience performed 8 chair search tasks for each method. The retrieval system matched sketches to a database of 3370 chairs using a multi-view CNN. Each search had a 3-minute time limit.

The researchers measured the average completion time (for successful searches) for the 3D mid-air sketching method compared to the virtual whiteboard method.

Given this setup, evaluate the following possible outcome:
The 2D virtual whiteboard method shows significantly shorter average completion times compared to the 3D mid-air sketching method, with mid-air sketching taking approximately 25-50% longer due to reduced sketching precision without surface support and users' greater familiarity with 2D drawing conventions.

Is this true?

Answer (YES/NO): NO